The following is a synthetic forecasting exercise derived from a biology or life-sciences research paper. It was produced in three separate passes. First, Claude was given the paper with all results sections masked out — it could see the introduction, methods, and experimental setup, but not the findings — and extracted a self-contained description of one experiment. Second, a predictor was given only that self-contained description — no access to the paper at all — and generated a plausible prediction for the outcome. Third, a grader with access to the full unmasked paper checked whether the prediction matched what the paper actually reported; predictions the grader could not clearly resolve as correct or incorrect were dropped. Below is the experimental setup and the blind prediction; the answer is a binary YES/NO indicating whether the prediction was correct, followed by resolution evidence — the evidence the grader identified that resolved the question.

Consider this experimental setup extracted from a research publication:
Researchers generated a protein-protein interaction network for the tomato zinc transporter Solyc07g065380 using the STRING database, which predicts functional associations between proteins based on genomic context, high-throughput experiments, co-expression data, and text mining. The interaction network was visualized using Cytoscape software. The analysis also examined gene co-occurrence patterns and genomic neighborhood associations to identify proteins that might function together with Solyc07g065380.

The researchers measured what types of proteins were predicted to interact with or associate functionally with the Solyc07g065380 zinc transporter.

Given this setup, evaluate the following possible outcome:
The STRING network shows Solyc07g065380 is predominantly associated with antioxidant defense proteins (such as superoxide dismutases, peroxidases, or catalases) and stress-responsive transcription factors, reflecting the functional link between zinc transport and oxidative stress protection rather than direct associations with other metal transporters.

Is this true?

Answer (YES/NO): NO